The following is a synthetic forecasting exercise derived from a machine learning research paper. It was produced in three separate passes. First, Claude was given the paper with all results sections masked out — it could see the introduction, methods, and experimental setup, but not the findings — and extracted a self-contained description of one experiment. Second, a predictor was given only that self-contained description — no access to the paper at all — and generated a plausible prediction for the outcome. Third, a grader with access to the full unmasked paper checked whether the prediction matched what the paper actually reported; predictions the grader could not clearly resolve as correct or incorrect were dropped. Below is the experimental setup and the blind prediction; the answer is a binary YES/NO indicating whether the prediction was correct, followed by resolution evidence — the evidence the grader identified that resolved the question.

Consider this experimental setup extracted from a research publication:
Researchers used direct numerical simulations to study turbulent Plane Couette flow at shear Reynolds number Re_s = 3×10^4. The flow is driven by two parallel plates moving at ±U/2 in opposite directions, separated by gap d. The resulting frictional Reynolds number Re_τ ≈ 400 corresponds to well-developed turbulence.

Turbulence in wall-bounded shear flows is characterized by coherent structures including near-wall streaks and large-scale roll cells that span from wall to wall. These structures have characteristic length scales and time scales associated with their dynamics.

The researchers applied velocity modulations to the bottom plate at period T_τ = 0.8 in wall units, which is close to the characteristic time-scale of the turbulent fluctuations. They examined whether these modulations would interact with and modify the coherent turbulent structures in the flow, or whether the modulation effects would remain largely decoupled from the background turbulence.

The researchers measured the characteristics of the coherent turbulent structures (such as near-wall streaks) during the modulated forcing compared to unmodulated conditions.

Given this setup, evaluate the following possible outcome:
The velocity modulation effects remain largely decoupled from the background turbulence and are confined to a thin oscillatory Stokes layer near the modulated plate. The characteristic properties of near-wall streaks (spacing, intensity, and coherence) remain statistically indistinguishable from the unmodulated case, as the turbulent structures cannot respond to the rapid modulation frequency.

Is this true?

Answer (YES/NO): YES